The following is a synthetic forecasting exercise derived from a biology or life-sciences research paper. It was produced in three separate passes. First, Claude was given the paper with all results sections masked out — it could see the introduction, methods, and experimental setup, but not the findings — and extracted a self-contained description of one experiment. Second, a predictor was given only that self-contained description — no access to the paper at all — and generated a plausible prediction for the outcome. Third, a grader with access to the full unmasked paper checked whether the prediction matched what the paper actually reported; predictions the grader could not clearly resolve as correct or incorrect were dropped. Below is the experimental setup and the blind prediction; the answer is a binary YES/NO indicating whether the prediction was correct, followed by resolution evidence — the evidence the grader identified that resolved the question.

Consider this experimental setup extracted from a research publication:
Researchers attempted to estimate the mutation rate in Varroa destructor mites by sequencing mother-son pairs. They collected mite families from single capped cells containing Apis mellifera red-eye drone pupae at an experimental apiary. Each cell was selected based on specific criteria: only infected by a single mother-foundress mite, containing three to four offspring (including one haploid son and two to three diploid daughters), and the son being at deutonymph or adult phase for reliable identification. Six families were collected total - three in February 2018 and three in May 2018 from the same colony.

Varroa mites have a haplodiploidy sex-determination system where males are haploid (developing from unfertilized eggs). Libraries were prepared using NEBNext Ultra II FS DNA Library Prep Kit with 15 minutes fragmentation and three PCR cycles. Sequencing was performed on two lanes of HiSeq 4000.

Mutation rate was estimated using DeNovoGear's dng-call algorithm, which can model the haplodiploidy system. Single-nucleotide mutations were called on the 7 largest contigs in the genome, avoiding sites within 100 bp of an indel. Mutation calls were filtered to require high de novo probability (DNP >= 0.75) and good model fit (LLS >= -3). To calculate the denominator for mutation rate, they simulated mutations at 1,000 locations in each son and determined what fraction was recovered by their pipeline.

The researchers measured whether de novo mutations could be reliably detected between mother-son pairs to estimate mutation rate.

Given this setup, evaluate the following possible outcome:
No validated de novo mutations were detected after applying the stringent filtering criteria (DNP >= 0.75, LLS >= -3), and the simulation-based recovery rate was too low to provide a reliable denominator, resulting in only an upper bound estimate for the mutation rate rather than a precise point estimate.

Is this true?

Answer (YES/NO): NO